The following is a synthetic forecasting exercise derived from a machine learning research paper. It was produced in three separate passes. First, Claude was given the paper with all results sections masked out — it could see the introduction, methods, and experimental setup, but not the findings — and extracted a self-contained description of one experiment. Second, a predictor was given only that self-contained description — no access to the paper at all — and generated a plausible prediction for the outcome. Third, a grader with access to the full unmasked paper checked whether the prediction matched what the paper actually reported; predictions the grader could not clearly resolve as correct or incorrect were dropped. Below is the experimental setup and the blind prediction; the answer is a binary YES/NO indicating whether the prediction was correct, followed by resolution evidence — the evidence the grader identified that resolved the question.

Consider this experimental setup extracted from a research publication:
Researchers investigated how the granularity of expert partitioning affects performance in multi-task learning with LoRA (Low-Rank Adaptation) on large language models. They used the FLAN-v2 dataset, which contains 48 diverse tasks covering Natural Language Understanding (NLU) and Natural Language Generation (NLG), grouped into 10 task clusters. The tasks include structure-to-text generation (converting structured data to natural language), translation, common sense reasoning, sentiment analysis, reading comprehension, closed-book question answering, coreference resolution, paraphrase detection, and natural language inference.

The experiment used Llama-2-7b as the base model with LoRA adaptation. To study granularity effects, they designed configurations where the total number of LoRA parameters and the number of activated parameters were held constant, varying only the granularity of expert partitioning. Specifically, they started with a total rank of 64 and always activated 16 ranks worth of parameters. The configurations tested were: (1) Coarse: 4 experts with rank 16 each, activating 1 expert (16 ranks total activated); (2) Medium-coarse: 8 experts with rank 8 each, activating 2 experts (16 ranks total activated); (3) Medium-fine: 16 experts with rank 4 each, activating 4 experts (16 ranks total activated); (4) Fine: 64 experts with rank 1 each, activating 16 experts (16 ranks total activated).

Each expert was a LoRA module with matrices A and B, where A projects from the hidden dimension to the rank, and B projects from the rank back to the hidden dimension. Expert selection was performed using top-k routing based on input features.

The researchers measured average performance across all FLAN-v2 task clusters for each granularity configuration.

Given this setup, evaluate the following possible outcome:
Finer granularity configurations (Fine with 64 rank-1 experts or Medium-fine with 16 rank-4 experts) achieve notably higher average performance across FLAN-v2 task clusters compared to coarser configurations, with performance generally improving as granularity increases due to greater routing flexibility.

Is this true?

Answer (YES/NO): YES